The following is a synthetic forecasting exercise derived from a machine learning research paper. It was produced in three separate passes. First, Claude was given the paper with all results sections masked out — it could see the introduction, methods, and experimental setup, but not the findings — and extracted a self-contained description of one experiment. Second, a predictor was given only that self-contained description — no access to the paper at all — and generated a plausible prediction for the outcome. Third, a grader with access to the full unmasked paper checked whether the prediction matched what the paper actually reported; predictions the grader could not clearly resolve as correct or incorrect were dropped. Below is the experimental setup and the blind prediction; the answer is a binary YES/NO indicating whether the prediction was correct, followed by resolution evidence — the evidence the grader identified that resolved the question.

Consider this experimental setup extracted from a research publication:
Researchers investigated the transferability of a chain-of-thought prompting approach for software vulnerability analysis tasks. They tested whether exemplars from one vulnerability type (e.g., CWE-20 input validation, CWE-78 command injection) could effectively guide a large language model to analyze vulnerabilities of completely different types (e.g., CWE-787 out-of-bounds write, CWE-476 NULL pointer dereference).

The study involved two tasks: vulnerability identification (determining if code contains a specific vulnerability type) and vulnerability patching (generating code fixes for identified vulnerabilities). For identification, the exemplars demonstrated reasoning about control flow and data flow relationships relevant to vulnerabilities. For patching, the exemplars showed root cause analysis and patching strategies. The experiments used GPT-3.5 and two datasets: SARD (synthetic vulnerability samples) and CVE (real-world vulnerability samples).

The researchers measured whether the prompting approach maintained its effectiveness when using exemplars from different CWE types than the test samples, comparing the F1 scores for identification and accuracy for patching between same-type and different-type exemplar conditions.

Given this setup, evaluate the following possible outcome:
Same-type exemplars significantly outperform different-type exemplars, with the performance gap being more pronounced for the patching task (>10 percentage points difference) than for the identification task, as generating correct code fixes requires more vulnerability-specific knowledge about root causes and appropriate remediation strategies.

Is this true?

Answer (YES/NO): NO